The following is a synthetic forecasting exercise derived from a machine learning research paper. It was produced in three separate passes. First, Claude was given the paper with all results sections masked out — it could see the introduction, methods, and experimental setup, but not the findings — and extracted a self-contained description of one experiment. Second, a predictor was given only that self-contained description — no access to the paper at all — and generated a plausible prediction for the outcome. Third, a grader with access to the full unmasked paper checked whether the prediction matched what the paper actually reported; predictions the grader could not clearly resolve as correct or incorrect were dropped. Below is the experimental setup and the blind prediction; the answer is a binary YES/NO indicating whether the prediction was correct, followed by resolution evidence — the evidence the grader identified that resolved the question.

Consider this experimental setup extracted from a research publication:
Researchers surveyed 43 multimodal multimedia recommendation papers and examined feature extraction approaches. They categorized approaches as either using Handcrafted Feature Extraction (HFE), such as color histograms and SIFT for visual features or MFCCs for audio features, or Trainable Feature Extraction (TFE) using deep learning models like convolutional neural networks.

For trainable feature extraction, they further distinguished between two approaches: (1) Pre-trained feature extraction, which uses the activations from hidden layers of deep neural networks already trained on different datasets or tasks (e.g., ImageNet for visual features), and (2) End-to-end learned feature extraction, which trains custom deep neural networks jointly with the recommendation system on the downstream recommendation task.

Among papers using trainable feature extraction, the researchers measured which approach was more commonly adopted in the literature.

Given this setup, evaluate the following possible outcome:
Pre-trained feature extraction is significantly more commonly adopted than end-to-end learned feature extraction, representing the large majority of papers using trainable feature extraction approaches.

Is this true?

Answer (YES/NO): YES